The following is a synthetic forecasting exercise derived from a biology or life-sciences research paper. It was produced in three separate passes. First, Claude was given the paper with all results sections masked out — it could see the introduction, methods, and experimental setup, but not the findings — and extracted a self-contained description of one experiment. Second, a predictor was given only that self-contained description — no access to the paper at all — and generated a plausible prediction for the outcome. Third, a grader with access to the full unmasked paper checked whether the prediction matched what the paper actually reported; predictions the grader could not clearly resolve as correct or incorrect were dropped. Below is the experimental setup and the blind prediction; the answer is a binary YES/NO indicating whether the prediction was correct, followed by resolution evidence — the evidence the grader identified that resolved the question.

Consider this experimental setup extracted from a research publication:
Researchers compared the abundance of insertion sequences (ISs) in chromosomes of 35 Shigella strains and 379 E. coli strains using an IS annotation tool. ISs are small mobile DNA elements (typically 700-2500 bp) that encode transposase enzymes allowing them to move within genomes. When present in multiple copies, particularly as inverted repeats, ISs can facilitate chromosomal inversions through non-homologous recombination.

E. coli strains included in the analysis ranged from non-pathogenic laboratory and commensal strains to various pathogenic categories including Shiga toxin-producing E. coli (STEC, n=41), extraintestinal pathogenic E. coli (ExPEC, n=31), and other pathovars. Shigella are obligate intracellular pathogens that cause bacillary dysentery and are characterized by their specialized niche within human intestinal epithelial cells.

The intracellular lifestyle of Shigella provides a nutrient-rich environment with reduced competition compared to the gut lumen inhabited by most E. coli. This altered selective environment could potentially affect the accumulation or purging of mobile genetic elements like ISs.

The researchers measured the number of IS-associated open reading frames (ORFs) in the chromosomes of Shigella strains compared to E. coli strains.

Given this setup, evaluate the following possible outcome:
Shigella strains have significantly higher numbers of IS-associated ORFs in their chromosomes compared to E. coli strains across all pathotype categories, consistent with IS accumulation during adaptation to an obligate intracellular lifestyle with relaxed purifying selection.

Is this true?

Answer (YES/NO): YES